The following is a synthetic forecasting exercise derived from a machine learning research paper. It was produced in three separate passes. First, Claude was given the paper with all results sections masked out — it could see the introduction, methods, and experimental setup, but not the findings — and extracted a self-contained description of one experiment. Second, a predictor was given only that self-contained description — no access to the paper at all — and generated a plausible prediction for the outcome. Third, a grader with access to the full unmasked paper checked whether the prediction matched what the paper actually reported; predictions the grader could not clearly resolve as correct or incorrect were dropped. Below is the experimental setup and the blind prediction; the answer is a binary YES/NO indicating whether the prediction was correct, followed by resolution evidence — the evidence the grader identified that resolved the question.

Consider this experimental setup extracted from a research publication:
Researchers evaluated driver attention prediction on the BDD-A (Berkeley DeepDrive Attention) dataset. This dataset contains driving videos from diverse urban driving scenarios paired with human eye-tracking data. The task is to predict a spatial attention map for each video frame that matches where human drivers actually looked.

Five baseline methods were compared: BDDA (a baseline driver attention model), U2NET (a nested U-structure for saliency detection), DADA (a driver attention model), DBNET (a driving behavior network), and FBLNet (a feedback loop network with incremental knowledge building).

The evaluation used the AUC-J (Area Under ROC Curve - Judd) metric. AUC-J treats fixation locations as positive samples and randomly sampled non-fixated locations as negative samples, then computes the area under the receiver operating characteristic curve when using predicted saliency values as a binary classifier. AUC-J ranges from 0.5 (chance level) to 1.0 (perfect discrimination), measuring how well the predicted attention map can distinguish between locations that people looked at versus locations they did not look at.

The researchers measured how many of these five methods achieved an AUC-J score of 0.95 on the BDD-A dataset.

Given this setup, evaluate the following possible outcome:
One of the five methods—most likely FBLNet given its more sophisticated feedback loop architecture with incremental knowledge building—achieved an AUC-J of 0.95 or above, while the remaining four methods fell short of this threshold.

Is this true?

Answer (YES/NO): NO